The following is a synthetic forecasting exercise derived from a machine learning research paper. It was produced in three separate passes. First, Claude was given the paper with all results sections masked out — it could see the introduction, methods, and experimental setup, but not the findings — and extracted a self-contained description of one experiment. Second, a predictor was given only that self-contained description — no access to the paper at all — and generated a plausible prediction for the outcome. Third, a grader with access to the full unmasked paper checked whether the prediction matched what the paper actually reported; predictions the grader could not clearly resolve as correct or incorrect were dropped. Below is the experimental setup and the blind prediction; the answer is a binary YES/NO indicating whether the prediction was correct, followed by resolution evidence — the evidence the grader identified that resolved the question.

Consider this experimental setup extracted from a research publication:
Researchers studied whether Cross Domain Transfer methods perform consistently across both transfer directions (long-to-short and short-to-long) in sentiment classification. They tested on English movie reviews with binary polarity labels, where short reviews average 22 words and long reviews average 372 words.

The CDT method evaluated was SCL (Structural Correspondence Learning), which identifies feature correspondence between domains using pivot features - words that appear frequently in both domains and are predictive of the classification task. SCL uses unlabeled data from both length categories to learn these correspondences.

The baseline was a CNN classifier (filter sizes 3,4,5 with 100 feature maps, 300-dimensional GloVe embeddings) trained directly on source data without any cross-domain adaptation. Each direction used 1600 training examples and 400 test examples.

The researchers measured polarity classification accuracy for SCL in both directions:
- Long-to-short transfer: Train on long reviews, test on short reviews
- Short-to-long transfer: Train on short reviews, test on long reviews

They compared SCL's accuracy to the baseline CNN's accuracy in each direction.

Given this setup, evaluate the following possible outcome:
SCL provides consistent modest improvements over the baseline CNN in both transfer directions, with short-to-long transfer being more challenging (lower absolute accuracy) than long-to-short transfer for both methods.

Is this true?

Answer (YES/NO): NO